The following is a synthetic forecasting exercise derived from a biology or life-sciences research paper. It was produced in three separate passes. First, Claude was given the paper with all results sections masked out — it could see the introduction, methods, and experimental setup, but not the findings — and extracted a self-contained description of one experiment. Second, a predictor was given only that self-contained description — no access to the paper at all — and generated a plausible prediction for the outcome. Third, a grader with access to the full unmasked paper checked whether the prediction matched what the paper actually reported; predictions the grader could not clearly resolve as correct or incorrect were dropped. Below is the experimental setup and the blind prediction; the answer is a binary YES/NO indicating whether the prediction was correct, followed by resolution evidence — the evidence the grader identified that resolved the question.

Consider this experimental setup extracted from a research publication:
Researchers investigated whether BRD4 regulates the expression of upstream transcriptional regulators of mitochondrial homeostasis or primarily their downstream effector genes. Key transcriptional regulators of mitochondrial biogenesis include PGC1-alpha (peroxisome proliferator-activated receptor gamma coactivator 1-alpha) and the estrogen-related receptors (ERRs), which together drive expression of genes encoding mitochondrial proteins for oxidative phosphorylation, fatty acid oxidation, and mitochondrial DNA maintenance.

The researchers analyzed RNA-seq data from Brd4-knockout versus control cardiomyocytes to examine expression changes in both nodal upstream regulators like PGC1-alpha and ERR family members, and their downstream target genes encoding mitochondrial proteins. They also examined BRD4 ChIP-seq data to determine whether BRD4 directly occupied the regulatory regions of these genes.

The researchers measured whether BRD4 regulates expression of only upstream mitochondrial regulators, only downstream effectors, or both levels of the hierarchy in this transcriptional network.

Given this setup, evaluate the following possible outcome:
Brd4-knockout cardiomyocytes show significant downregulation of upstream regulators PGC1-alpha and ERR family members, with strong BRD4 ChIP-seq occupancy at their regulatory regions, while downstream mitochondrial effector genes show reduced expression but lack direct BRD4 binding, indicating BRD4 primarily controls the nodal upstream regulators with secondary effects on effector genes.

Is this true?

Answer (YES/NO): NO